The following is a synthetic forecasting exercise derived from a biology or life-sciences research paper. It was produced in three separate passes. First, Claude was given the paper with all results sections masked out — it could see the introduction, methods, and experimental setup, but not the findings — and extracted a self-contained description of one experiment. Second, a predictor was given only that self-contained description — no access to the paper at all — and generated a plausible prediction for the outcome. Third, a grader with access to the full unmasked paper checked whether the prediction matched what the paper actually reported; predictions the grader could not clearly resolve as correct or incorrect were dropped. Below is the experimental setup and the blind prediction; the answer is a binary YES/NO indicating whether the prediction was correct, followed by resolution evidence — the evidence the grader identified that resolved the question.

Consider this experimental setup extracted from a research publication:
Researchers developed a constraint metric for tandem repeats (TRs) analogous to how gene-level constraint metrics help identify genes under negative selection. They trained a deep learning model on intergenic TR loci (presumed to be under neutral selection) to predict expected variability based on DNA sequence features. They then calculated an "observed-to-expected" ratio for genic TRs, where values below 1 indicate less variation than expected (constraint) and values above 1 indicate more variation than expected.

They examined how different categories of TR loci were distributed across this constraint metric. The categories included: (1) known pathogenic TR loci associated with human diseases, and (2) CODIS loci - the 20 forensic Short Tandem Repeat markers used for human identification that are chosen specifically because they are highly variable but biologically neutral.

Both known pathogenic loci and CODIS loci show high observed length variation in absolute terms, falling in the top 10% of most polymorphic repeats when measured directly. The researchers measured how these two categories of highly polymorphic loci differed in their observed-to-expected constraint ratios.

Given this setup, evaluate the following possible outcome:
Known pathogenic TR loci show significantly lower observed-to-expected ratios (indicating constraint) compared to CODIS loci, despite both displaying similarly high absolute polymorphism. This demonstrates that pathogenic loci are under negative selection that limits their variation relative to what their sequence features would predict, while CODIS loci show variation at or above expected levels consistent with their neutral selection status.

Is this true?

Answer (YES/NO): NO